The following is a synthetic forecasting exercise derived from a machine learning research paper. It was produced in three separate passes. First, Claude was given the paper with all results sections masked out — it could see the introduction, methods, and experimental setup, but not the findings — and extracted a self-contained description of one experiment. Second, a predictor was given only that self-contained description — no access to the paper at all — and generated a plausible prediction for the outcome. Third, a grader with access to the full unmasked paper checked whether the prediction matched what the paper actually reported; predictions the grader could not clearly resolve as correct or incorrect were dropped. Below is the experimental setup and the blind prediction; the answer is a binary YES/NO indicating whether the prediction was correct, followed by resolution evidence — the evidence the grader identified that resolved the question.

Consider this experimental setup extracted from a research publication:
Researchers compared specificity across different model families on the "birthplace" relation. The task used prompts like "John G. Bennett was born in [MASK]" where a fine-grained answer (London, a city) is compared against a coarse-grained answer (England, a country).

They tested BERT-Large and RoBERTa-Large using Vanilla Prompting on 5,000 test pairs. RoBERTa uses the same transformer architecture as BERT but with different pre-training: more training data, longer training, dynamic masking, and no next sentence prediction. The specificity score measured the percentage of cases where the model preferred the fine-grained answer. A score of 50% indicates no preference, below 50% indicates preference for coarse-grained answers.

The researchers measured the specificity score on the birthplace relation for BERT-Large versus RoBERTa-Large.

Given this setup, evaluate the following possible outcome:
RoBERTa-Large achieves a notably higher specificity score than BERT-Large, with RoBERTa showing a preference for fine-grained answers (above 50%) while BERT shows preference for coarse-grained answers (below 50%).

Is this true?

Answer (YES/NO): NO